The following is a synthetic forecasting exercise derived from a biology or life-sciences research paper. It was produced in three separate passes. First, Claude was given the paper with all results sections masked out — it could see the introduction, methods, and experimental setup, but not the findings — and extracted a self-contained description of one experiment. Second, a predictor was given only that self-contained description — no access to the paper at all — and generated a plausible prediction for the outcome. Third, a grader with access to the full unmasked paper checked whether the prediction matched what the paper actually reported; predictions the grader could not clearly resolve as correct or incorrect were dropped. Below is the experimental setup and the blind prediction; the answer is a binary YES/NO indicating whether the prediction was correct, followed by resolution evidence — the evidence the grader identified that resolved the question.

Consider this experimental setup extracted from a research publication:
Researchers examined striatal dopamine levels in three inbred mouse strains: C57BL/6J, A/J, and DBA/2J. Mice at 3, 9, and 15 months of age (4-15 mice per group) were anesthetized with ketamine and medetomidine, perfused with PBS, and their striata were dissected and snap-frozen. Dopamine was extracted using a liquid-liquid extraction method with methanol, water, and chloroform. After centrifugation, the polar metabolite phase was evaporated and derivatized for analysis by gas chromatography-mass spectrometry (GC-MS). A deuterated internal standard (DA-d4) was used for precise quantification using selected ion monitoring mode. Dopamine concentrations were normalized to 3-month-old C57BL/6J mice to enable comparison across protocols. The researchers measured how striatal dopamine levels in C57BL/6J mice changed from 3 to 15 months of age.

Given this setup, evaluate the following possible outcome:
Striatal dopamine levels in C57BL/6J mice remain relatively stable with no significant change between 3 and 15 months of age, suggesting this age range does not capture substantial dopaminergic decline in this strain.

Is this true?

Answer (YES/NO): YES